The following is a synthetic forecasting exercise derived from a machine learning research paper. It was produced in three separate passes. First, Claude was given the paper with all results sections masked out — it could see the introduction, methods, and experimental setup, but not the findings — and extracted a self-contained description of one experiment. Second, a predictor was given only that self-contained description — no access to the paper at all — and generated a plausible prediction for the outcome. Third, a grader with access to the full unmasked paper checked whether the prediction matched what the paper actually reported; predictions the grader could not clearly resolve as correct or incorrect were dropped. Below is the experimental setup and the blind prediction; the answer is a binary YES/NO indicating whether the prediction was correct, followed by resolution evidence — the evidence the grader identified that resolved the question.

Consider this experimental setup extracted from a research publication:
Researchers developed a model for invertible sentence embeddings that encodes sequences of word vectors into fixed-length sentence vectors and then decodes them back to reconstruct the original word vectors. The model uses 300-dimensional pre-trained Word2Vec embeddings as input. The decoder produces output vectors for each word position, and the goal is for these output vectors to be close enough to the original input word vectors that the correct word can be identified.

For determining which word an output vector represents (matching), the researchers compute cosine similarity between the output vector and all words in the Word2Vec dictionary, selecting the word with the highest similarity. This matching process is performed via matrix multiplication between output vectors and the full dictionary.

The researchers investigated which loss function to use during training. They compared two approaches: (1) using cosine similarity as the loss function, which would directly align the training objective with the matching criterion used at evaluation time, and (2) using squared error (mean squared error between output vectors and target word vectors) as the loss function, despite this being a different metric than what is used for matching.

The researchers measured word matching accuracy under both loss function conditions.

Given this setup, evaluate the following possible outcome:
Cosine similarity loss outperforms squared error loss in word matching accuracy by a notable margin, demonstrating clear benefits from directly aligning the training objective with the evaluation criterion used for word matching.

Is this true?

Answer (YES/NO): NO